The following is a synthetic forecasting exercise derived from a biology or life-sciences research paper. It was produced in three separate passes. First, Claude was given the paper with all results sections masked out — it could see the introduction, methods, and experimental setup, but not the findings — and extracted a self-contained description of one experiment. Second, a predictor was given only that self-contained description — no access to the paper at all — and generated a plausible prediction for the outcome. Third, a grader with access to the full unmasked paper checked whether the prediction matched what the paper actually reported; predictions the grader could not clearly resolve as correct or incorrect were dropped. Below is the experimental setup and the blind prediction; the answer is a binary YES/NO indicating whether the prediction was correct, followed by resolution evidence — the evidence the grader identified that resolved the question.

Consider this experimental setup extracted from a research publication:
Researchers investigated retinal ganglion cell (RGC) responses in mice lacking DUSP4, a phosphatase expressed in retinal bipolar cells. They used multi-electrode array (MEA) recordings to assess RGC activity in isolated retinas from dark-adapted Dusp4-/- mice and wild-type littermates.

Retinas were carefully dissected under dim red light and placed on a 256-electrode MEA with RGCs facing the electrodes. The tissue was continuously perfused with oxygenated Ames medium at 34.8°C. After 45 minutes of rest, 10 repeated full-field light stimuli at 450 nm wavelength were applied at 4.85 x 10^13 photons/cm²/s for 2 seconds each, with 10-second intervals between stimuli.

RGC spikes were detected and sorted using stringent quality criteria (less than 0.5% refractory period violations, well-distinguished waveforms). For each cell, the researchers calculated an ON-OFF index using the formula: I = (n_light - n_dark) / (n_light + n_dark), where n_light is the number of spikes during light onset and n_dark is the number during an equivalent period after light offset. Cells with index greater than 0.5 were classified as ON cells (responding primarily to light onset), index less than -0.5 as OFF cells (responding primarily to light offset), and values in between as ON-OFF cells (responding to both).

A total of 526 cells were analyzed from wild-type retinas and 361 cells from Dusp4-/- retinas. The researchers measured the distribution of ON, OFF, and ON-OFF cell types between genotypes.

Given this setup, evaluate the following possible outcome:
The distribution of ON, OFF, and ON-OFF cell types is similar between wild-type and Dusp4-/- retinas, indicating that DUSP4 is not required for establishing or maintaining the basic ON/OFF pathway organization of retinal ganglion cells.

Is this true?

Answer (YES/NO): NO